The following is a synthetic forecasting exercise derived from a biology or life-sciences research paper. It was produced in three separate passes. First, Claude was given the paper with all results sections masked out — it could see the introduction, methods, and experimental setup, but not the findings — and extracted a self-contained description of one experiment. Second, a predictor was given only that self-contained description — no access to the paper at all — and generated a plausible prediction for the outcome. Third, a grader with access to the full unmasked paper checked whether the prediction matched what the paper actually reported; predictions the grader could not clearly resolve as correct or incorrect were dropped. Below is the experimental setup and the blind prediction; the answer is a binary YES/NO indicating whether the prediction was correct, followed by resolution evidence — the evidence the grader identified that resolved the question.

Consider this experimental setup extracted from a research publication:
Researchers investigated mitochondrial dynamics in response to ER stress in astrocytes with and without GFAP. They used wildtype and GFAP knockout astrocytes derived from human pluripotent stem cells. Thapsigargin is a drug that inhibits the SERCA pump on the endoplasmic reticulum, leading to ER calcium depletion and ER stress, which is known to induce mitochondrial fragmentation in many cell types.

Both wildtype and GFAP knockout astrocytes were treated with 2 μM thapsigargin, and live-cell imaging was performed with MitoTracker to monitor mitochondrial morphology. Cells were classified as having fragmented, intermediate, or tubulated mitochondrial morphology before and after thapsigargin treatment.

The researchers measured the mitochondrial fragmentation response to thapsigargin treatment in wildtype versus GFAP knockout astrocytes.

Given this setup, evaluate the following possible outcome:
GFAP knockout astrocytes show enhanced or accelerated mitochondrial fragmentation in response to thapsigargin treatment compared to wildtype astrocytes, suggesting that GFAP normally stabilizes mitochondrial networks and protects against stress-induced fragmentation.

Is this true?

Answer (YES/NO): NO